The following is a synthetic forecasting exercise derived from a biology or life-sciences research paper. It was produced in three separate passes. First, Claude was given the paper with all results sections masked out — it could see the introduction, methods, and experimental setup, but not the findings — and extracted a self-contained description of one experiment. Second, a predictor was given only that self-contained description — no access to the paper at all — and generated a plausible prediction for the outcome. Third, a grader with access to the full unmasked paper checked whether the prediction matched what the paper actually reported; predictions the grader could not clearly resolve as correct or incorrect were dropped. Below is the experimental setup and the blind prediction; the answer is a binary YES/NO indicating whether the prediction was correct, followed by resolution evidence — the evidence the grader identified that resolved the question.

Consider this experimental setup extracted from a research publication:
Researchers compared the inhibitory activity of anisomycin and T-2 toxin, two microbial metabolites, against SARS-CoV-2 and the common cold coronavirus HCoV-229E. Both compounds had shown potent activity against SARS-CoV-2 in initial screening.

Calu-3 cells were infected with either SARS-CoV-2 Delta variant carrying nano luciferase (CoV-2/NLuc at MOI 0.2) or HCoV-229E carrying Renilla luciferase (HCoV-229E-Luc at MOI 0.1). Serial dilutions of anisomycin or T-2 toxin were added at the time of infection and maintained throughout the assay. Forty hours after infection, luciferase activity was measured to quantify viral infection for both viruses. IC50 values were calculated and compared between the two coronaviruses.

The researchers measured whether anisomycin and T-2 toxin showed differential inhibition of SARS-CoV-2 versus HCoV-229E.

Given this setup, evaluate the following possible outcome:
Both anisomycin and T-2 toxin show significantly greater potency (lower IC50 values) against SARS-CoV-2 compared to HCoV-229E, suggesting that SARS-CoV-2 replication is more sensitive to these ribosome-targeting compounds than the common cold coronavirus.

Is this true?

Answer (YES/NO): NO